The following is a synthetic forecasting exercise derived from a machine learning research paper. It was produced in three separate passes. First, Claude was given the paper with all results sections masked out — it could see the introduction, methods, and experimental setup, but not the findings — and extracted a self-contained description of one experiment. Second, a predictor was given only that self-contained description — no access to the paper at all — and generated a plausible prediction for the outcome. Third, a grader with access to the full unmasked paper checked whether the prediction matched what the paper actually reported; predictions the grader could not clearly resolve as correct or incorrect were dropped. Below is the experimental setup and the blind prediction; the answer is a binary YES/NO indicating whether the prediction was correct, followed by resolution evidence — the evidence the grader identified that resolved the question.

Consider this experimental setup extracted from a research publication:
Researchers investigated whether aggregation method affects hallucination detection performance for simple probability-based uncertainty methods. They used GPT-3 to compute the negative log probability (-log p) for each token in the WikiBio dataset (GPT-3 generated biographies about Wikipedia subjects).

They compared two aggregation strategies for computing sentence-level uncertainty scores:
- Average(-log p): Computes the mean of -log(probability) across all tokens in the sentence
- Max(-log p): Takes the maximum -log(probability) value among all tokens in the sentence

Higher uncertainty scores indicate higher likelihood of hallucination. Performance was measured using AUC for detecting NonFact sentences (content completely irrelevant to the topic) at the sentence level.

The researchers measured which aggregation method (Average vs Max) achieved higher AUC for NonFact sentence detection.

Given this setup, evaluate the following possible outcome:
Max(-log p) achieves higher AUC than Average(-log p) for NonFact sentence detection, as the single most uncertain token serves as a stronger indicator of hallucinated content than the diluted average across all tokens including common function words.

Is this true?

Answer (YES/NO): YES